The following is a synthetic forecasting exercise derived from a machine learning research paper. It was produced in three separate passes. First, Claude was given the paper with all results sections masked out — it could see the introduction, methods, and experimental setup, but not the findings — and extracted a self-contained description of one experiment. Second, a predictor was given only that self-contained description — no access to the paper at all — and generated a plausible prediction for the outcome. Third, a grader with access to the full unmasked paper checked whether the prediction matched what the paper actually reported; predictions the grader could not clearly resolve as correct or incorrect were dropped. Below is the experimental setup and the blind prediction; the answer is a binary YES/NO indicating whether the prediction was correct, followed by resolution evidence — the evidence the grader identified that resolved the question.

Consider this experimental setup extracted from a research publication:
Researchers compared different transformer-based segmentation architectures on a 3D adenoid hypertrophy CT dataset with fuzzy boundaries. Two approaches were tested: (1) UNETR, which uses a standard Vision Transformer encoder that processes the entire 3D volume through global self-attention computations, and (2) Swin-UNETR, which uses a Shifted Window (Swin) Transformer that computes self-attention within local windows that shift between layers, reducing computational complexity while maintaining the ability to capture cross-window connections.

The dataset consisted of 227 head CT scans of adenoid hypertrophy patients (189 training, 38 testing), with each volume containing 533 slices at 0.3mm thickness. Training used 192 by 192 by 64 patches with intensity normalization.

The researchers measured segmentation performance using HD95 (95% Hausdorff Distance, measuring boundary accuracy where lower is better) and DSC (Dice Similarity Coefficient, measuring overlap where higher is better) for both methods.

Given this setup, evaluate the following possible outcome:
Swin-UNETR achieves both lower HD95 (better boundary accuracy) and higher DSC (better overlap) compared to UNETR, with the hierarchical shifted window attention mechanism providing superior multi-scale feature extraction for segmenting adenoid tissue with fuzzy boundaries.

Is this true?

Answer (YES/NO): YES